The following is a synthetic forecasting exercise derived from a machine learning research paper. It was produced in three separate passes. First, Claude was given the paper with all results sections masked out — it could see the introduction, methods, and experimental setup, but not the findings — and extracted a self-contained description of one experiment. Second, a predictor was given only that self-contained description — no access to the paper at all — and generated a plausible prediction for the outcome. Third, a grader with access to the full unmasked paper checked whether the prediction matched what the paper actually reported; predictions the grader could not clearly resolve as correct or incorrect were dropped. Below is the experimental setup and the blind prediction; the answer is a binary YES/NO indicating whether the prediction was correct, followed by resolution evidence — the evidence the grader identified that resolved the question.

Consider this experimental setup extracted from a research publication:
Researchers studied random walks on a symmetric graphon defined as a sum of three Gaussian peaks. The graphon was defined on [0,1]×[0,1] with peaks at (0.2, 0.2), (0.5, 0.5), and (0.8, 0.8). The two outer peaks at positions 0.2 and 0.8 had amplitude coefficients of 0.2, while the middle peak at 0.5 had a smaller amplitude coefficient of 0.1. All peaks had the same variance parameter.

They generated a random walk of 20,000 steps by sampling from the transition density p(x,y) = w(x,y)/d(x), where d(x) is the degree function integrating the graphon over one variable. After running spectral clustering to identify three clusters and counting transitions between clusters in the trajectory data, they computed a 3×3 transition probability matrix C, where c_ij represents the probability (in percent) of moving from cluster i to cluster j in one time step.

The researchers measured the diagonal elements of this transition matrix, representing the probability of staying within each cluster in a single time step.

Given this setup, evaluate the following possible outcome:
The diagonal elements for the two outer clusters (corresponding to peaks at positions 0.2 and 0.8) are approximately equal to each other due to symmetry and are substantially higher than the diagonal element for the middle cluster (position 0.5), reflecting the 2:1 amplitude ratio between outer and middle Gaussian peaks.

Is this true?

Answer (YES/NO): YES